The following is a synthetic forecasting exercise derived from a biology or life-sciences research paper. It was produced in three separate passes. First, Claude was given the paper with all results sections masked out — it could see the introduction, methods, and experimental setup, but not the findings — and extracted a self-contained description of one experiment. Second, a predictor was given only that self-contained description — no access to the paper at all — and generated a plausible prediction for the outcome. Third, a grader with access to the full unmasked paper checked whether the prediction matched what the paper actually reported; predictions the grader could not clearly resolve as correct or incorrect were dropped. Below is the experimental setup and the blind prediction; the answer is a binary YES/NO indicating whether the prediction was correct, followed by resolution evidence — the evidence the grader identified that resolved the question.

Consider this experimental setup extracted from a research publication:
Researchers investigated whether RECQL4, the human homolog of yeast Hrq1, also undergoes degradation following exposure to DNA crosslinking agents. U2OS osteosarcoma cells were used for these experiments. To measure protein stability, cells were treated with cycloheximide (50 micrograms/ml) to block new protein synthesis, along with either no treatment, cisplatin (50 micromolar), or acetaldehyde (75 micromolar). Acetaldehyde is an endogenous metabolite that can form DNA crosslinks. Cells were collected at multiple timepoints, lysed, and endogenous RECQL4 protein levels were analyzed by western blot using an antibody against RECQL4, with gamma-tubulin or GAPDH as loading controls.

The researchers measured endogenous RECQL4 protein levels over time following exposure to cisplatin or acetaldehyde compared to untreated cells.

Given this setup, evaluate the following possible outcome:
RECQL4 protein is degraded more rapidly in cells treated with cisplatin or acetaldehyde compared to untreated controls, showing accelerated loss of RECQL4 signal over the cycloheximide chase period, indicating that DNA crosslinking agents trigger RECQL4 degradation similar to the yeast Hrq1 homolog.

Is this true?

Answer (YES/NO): YES